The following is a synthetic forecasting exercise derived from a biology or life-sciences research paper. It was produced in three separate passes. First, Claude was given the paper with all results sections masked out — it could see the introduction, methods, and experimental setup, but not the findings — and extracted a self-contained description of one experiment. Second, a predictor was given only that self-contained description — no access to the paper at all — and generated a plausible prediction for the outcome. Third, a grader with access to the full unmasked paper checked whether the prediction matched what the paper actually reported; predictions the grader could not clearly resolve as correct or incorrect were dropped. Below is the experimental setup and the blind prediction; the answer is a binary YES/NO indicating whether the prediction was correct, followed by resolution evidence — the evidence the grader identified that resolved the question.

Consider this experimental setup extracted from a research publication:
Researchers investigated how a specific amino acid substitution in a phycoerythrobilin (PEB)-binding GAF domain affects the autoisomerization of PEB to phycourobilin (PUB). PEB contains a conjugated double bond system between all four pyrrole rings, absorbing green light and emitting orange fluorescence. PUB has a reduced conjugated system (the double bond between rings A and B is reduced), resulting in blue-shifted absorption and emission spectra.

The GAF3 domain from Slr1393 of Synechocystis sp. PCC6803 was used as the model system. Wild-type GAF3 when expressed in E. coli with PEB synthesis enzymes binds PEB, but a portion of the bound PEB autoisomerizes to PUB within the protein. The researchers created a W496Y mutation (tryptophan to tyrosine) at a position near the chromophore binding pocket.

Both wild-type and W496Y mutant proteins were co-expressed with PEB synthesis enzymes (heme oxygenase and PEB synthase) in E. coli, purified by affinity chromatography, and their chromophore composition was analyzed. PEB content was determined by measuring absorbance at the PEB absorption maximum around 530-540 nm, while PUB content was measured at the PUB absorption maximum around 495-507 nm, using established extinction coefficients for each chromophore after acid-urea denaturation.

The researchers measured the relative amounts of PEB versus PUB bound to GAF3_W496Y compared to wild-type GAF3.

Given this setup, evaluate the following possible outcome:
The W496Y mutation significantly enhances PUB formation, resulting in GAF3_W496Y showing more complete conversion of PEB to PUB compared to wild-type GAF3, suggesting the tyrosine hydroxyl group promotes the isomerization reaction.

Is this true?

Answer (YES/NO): NO